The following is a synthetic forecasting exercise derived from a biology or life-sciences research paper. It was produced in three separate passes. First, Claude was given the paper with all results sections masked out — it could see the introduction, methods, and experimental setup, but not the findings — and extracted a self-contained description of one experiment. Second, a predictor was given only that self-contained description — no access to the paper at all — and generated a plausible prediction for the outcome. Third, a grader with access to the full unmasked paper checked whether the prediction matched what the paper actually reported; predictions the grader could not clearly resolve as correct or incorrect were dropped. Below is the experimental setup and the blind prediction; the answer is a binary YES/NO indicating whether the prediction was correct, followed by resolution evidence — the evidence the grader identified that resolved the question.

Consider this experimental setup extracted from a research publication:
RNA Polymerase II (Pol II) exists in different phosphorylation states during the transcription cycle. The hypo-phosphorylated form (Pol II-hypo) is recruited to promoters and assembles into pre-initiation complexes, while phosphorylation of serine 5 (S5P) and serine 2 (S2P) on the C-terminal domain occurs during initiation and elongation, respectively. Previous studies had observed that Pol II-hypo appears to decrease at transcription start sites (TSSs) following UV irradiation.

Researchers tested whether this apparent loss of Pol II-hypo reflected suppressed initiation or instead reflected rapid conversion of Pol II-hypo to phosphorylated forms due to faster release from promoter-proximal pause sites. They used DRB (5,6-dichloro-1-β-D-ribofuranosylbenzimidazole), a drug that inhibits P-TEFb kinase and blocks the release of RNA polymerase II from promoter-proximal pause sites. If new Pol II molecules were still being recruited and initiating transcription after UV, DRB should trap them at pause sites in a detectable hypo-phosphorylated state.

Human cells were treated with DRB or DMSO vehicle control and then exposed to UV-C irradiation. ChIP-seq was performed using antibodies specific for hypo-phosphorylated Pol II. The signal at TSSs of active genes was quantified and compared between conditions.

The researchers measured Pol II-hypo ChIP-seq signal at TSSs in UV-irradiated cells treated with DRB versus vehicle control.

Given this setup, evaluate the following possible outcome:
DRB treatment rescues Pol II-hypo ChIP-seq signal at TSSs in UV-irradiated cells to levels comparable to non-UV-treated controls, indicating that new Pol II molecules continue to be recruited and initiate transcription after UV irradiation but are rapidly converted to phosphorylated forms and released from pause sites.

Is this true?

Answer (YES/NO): YES